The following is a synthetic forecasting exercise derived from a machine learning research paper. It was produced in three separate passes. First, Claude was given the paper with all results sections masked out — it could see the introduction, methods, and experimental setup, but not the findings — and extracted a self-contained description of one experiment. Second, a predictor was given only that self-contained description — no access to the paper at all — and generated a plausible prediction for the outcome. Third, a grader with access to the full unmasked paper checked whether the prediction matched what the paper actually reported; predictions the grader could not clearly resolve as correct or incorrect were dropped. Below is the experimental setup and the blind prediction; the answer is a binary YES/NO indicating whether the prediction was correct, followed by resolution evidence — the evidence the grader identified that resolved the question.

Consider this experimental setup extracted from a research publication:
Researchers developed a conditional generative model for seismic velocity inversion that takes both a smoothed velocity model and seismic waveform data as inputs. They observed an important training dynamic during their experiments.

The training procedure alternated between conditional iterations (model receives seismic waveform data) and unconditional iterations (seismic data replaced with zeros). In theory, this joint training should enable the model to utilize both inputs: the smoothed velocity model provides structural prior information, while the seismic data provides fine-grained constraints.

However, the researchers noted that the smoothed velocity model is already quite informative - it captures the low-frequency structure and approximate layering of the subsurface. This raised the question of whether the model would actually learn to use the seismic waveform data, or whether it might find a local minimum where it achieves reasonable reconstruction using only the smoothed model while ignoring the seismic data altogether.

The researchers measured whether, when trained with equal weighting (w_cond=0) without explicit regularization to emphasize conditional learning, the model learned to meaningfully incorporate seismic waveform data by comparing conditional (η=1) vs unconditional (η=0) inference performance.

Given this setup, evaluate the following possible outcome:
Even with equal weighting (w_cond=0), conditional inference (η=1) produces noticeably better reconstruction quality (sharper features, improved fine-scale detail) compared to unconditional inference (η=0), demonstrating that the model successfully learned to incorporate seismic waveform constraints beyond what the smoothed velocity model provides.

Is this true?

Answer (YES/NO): NO